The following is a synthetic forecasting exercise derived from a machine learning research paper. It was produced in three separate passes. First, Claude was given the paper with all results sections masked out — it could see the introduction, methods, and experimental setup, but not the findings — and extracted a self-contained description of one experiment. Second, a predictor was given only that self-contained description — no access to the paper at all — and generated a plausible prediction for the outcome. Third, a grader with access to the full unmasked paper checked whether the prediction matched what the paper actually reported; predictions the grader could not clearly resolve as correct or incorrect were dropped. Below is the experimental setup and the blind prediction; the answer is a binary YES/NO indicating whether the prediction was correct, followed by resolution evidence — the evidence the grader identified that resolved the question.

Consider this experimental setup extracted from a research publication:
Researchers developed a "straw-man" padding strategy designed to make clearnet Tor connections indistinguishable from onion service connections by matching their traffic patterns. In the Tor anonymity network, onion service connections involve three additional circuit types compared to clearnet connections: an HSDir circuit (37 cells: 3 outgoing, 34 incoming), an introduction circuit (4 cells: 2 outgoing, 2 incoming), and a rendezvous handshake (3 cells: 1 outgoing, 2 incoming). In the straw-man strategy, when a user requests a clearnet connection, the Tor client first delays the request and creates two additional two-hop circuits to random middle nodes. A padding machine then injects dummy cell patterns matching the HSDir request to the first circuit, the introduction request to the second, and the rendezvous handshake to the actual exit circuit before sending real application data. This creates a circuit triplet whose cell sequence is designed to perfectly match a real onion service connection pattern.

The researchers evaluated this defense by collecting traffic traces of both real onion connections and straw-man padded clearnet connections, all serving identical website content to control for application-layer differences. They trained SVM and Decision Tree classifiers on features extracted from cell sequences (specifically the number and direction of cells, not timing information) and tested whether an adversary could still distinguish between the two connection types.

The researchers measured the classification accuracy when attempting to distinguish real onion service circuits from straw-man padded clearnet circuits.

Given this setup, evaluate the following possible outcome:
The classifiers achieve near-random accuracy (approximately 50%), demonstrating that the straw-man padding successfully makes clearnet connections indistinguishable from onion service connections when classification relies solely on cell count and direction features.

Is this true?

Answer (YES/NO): NO